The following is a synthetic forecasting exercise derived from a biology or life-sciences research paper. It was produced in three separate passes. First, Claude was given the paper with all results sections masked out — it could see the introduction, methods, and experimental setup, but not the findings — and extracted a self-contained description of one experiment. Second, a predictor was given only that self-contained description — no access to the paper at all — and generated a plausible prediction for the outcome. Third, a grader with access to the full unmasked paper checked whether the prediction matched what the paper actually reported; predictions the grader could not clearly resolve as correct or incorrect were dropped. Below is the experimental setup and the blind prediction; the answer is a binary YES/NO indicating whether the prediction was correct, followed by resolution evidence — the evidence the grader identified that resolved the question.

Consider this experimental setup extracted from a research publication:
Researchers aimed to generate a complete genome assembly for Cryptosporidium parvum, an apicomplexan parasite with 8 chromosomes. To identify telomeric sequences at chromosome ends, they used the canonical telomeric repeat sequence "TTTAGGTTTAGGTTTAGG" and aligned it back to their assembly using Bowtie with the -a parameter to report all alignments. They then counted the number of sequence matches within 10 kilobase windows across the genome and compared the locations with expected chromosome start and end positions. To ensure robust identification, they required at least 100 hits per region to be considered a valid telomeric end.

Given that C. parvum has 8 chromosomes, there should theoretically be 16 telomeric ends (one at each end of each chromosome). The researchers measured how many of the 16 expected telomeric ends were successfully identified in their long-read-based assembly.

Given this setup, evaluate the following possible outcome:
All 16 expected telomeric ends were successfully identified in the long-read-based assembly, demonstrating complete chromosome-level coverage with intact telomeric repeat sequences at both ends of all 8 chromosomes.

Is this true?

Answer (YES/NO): NO